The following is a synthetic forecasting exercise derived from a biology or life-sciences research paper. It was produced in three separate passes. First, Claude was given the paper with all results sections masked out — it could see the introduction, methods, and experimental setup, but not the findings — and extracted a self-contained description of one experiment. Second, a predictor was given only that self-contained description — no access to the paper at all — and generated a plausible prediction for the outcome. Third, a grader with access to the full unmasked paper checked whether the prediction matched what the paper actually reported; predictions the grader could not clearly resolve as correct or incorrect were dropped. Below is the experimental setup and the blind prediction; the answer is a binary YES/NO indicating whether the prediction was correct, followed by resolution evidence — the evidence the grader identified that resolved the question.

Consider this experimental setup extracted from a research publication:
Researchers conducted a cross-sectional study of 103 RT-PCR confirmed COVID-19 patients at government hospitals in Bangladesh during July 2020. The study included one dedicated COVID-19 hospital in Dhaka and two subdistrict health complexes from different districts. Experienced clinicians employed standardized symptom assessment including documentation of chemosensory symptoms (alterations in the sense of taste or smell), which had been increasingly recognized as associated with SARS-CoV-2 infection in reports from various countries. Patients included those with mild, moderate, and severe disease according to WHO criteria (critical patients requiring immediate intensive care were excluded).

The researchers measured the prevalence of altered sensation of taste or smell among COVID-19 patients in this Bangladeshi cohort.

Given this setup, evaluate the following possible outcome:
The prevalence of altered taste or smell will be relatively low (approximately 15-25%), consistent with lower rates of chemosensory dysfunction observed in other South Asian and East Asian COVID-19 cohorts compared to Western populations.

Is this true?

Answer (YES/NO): NO